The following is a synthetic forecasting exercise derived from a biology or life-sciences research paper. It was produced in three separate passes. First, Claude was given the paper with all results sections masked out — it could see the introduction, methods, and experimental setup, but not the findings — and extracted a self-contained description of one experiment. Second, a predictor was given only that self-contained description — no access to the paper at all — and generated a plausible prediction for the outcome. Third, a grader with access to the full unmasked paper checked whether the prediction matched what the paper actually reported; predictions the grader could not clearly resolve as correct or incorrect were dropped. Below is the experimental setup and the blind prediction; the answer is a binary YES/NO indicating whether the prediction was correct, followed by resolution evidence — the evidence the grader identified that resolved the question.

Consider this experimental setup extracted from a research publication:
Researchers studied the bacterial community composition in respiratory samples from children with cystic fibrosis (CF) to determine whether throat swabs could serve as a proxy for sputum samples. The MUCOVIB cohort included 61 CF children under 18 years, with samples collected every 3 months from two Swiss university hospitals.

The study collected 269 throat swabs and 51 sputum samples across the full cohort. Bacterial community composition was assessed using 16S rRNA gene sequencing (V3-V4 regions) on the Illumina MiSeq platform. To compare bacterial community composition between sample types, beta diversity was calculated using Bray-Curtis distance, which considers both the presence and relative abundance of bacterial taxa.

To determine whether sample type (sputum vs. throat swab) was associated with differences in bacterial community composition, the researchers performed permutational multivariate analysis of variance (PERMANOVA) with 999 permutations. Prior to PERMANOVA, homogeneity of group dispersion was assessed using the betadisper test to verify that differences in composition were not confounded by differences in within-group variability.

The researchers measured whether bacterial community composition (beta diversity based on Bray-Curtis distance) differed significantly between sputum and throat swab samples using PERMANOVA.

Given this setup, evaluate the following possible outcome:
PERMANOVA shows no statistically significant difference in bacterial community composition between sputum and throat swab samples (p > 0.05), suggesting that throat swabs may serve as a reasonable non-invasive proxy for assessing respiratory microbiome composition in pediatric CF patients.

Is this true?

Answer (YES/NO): NO